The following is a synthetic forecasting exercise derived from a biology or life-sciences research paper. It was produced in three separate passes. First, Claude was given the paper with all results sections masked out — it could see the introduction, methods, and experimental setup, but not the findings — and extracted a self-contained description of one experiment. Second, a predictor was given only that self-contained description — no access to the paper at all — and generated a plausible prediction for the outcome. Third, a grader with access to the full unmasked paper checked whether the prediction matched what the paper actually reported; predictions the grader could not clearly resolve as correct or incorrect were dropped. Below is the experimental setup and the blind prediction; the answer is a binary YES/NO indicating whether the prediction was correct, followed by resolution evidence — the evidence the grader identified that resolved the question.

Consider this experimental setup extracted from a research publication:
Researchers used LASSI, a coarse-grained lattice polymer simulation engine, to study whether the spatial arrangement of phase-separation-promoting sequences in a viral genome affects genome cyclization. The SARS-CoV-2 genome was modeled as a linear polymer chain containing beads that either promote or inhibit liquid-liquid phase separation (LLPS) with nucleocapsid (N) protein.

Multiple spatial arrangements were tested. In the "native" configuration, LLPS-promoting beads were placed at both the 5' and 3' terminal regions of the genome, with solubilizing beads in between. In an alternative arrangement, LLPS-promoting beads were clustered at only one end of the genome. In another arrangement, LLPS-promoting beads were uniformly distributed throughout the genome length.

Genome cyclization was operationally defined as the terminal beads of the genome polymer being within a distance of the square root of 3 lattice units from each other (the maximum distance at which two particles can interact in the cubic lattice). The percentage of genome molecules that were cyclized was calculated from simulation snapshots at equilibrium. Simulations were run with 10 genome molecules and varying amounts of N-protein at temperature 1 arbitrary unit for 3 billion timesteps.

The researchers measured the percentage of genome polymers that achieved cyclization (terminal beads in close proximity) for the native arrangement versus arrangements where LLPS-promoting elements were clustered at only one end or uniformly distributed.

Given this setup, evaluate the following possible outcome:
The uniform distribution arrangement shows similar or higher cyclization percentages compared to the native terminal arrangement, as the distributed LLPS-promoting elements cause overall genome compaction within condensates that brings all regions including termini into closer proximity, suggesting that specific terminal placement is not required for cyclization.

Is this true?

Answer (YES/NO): NO